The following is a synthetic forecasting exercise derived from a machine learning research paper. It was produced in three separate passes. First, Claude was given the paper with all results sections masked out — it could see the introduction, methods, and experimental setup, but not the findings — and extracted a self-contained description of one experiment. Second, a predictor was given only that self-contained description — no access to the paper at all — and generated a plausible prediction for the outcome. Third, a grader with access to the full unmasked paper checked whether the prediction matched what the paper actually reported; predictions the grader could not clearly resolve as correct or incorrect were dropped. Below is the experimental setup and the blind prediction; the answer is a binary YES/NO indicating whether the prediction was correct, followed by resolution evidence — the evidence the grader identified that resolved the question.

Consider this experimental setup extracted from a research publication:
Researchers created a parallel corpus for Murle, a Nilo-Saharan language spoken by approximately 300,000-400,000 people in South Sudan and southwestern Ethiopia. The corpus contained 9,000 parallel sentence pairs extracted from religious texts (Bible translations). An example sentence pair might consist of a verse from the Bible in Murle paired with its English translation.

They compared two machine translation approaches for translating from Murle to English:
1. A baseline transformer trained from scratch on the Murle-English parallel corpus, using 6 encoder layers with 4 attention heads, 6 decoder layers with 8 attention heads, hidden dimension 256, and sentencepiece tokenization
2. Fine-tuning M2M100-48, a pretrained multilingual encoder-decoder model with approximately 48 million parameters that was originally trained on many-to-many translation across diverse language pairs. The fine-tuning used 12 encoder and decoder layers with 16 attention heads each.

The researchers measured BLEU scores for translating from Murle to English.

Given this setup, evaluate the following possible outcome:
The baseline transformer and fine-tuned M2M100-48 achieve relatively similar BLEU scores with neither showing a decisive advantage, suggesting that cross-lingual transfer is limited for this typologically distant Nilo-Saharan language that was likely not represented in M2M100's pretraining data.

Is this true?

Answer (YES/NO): NO